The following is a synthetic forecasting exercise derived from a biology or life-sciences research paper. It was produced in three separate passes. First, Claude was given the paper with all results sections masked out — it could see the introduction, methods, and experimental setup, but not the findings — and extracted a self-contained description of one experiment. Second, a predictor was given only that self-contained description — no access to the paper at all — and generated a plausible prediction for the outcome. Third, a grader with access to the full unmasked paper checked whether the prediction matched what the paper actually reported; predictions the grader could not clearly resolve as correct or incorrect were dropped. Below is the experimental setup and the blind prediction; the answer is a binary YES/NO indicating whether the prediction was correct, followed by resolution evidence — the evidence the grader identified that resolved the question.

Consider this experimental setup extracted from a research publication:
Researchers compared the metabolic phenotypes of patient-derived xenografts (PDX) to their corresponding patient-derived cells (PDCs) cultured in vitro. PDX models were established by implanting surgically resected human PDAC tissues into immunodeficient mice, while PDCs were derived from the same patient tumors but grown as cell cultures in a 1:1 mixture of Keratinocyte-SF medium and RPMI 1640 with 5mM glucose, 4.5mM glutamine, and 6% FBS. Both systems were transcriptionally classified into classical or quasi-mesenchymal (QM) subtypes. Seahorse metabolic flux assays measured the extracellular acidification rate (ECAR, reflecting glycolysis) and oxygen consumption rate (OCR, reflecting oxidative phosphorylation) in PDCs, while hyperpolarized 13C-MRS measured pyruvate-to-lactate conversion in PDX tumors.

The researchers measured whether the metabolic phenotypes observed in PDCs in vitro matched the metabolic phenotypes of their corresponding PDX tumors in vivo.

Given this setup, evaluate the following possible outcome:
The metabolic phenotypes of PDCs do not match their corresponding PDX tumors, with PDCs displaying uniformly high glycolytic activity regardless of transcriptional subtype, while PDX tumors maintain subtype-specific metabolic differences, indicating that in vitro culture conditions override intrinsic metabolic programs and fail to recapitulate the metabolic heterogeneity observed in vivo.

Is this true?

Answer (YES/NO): NO